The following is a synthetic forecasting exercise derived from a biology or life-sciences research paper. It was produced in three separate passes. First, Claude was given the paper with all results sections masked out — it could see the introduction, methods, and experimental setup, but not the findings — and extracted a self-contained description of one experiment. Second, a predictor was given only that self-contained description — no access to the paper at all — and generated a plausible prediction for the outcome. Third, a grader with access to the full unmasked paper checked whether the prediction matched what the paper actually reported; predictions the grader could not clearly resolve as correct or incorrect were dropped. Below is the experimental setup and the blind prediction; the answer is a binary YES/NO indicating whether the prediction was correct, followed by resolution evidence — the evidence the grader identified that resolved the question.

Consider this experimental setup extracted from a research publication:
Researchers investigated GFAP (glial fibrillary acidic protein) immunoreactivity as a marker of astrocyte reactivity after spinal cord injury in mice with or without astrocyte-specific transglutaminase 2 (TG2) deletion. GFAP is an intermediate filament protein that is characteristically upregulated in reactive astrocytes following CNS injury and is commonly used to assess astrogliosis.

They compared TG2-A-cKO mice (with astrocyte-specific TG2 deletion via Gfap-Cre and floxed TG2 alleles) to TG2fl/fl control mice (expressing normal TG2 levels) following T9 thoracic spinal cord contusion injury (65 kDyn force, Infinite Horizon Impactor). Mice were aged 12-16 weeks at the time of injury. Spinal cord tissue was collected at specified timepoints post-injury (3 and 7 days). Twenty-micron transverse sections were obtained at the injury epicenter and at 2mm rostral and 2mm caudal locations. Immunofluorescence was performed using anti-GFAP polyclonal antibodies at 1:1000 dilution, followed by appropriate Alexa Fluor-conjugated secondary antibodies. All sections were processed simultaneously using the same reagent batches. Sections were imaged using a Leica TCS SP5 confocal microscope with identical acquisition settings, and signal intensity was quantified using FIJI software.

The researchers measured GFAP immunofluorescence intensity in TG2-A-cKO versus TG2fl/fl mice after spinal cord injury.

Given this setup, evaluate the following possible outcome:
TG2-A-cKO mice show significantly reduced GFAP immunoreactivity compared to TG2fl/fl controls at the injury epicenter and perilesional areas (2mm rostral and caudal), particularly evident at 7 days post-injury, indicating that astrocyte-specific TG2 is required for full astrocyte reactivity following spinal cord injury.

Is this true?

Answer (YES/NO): NO